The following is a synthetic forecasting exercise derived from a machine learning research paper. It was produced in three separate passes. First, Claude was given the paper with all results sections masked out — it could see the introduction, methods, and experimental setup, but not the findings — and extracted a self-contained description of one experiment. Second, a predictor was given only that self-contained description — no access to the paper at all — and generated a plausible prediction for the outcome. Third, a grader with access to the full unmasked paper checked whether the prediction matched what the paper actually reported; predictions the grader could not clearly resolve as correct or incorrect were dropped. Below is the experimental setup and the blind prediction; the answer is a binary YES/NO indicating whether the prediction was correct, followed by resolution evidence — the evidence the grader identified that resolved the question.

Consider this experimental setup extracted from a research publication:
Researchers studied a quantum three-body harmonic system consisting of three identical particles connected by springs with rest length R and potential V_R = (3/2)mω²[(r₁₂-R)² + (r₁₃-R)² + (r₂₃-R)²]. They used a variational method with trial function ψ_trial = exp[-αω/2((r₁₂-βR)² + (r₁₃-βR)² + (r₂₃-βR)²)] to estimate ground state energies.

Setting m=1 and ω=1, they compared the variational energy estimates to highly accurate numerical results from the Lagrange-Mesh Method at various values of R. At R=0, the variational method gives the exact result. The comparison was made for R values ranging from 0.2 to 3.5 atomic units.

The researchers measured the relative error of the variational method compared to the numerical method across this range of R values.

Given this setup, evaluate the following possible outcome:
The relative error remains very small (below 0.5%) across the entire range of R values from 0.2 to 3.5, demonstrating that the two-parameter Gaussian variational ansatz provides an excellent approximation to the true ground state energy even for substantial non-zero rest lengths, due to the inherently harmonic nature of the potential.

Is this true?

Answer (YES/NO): NO